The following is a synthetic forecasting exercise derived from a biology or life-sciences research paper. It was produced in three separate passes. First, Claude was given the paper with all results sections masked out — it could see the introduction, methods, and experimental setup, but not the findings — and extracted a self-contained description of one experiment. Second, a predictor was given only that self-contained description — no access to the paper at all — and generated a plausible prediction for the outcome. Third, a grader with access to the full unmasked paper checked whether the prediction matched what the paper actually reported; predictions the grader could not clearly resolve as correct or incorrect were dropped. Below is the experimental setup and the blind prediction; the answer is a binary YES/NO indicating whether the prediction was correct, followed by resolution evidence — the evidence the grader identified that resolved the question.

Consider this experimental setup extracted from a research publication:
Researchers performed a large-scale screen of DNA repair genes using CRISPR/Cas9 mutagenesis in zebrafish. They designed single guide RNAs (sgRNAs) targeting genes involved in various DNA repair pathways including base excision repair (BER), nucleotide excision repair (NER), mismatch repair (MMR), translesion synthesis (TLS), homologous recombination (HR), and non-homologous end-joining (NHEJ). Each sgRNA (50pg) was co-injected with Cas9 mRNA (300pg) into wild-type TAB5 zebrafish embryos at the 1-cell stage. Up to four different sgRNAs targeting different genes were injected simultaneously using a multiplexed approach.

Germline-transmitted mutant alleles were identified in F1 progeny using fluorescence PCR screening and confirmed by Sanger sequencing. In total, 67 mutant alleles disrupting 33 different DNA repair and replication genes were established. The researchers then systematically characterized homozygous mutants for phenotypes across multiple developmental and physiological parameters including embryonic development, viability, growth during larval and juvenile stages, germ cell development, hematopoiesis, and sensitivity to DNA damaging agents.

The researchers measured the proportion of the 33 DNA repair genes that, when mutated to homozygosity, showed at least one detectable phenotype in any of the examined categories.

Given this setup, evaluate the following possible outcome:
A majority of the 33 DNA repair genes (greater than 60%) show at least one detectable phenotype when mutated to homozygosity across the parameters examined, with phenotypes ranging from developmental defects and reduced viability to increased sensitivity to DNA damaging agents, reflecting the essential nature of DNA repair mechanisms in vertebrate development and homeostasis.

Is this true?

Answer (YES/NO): NO